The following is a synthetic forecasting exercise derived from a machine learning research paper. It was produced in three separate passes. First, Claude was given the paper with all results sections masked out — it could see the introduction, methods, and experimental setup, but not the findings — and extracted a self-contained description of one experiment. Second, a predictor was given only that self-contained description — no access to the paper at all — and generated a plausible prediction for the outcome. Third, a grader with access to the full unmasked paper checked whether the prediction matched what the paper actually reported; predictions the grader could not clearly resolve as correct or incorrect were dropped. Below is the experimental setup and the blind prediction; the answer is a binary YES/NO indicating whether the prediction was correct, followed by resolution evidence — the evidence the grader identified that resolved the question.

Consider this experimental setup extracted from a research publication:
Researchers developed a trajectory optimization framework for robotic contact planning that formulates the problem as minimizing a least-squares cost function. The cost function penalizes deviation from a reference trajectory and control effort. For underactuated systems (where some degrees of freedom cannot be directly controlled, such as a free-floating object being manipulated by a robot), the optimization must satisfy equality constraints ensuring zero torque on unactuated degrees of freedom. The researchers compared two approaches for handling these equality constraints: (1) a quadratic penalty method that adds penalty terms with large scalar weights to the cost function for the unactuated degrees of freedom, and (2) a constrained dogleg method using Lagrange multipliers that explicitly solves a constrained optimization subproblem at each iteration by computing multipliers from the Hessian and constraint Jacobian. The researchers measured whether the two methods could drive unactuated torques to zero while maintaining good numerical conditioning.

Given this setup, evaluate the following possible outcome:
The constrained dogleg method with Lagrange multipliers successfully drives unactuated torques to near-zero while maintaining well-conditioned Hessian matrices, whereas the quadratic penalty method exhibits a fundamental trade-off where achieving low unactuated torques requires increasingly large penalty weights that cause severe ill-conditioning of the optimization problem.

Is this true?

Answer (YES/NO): NO